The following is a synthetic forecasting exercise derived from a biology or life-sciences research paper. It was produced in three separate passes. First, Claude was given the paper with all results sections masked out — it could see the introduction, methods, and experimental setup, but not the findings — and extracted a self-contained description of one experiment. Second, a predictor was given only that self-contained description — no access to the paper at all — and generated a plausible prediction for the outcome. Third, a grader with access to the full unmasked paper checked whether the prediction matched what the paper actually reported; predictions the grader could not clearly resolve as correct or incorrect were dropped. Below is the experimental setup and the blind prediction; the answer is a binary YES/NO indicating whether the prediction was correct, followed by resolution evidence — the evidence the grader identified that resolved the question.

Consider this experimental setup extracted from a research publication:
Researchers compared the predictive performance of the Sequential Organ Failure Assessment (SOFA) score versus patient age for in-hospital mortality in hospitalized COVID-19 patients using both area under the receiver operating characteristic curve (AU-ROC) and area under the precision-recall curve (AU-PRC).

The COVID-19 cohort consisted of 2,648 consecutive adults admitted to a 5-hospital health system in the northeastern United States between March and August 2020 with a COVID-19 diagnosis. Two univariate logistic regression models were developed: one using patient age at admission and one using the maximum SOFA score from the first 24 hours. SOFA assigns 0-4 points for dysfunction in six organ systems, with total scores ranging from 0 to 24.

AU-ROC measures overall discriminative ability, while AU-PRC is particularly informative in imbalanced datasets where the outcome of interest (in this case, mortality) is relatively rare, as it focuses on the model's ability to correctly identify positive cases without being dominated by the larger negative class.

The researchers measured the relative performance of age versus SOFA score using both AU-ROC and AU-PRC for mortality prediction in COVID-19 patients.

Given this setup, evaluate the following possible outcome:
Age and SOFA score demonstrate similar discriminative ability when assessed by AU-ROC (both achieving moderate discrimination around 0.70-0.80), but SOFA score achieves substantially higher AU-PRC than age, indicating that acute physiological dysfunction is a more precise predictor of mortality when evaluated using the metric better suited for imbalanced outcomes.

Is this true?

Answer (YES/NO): NO